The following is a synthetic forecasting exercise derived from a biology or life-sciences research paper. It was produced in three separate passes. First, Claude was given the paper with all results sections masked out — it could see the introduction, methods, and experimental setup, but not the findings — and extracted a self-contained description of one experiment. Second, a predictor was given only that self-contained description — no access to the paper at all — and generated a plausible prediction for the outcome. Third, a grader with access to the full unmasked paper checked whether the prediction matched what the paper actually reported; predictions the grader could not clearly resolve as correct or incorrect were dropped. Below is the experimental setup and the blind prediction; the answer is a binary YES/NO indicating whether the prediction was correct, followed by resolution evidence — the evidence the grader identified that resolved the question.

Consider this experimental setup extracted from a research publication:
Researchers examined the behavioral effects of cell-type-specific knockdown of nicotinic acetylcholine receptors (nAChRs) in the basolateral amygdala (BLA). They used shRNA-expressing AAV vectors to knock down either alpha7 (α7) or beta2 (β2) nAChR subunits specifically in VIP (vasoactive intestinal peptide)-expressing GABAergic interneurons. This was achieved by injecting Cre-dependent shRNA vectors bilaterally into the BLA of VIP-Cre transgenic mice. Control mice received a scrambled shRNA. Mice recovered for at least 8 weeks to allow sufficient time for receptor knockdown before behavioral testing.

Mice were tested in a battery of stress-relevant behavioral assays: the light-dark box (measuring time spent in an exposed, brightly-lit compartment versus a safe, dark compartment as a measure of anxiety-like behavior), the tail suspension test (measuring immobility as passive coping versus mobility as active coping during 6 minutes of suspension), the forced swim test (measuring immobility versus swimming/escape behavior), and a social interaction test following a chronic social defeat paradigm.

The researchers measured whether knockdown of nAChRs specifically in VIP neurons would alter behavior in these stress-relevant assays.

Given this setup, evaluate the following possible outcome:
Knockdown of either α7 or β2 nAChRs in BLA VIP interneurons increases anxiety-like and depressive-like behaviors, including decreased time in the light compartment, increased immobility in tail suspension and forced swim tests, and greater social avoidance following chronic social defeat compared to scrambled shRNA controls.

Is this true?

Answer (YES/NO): NO